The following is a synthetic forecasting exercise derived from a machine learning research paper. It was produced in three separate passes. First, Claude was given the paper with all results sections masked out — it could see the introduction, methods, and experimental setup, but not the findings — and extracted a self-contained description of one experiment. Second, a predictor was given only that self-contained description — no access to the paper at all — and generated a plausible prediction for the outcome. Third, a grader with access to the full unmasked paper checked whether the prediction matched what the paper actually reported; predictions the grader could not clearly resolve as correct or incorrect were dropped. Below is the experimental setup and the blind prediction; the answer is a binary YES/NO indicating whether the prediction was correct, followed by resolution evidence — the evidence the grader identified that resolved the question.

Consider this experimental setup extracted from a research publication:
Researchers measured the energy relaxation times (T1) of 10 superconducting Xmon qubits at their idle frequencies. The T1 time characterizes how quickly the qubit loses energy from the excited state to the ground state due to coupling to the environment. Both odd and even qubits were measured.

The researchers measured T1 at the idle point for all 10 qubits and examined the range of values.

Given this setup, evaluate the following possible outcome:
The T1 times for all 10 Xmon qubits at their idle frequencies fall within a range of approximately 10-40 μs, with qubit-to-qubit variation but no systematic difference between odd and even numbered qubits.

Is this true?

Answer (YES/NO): YES